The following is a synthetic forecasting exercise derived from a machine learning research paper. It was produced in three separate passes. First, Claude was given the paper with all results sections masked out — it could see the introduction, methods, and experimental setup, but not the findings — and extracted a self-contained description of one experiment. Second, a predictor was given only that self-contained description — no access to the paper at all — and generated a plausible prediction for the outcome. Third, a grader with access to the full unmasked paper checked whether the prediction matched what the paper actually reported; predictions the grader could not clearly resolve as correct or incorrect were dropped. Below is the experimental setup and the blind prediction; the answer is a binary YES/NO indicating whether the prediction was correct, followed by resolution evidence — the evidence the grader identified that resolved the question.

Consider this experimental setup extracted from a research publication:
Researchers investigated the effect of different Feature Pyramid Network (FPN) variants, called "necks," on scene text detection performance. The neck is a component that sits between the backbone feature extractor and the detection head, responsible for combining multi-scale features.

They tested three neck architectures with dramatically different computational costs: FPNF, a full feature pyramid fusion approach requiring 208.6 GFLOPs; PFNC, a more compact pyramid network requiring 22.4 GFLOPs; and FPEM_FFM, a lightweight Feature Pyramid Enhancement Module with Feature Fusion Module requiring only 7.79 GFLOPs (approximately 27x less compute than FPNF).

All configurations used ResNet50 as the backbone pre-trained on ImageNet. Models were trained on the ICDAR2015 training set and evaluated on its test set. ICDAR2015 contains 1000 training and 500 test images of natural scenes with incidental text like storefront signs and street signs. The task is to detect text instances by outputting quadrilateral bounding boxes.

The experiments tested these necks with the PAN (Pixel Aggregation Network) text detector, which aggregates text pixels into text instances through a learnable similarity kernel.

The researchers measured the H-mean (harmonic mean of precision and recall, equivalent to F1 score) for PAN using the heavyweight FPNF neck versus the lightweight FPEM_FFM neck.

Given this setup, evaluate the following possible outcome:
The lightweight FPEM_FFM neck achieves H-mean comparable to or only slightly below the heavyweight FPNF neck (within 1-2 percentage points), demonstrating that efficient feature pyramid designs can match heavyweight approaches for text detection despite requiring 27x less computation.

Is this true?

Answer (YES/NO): YES